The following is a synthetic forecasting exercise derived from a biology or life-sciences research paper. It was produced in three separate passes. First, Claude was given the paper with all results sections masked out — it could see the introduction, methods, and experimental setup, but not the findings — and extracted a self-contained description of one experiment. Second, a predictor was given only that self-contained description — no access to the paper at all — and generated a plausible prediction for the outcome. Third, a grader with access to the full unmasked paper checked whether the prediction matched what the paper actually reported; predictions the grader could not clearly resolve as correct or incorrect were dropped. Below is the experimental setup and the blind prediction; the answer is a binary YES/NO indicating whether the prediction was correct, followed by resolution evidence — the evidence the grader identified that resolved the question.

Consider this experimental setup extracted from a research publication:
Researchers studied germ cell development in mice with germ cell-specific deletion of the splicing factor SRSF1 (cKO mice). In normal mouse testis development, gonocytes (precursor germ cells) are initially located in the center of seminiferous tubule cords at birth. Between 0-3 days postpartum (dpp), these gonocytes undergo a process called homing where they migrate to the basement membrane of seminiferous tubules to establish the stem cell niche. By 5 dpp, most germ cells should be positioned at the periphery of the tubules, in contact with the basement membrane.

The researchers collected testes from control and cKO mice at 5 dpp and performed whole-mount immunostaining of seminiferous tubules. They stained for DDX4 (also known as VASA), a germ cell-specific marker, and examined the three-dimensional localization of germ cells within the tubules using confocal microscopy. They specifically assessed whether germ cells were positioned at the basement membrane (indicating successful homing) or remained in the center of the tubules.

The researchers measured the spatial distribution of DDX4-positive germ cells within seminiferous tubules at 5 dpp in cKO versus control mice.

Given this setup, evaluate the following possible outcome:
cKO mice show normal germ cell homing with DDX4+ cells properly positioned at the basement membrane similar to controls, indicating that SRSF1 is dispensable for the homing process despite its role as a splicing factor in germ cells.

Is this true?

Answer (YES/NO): NO